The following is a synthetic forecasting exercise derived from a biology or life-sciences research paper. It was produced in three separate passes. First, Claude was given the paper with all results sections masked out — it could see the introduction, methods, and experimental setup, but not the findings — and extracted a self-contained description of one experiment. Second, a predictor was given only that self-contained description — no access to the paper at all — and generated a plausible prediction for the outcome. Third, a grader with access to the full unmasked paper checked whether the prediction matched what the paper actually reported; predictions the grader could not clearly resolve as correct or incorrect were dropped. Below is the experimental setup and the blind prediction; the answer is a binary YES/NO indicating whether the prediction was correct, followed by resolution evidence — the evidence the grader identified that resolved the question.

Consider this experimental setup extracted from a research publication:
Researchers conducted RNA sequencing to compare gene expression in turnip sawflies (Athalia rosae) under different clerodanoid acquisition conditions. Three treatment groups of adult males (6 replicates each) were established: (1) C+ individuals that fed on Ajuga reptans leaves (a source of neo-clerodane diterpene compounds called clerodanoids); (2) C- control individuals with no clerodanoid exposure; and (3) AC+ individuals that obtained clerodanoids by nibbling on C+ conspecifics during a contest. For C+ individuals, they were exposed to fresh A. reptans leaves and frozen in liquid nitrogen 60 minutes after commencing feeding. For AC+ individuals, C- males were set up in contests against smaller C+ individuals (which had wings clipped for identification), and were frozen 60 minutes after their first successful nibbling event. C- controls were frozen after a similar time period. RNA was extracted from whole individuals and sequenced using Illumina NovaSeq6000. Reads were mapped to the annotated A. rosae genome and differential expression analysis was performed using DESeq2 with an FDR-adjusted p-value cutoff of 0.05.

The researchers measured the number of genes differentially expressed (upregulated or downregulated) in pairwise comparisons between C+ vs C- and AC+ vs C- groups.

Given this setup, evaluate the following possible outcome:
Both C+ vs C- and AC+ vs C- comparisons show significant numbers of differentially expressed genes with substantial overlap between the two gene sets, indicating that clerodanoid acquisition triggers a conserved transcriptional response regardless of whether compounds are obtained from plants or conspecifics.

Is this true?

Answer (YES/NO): NO